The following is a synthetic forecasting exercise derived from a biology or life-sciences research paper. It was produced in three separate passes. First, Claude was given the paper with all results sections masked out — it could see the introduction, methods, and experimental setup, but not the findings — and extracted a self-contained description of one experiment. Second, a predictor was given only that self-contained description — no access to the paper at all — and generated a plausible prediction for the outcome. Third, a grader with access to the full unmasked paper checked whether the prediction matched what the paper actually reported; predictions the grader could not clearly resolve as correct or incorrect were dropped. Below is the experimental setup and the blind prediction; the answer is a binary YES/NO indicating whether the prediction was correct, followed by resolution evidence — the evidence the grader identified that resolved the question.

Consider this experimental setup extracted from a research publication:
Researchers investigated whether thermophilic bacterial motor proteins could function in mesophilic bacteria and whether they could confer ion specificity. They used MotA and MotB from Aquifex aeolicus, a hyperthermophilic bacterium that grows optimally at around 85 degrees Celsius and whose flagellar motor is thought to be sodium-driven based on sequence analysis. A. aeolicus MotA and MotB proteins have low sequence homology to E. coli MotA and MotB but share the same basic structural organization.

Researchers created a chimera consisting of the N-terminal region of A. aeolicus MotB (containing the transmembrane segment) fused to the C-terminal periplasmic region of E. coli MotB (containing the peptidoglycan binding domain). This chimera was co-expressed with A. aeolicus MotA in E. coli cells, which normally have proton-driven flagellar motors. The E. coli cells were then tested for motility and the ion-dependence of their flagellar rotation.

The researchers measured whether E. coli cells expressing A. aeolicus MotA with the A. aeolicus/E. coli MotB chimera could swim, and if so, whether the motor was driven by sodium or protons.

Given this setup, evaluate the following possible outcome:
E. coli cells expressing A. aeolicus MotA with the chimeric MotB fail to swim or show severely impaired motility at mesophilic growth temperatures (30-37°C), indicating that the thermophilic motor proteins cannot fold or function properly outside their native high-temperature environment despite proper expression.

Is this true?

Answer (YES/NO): NO